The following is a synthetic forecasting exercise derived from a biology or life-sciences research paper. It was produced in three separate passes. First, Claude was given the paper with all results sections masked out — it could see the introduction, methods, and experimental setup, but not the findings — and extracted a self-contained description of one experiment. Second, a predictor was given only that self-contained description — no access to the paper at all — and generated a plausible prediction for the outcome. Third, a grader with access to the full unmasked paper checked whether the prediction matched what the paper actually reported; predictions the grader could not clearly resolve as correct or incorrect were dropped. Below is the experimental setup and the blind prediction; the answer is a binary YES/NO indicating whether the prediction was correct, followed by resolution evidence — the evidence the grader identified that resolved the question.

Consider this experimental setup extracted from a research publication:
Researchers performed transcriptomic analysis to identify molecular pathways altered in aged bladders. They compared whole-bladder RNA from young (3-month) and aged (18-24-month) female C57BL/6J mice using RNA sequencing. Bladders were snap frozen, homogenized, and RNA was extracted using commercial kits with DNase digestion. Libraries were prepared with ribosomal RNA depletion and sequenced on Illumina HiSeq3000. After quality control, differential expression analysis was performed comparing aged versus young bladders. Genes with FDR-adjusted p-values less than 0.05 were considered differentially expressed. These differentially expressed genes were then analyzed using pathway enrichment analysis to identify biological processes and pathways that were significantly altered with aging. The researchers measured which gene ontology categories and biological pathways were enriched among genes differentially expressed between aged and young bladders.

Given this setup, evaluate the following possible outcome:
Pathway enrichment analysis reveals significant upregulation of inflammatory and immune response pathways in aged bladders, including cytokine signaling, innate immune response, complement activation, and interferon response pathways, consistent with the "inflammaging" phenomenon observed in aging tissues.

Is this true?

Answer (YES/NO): NO